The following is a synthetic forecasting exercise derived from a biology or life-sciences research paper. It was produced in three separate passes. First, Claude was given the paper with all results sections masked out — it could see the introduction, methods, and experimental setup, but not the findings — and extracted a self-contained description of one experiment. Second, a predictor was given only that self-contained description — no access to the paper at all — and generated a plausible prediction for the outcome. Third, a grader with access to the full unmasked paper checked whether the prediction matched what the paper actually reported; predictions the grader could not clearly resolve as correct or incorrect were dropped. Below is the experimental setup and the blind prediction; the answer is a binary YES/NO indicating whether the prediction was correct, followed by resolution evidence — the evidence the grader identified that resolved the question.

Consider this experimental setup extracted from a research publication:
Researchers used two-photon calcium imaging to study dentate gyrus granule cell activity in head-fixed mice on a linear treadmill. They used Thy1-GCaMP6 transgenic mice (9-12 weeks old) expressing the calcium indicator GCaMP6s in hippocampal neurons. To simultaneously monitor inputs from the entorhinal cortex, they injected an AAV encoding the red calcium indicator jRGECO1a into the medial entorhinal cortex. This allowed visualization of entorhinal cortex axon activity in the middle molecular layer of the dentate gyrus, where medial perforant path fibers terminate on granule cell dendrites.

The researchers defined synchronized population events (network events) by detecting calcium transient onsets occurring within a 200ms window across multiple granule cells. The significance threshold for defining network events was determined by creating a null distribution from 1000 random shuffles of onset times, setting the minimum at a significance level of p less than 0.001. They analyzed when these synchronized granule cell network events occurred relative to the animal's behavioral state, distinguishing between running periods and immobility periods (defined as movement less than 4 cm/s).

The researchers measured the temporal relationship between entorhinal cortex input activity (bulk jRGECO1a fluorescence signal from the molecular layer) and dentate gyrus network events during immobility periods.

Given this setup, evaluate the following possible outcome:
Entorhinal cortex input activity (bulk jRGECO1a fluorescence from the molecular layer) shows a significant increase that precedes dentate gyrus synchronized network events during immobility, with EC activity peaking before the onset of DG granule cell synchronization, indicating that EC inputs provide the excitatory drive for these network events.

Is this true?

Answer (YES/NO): YES